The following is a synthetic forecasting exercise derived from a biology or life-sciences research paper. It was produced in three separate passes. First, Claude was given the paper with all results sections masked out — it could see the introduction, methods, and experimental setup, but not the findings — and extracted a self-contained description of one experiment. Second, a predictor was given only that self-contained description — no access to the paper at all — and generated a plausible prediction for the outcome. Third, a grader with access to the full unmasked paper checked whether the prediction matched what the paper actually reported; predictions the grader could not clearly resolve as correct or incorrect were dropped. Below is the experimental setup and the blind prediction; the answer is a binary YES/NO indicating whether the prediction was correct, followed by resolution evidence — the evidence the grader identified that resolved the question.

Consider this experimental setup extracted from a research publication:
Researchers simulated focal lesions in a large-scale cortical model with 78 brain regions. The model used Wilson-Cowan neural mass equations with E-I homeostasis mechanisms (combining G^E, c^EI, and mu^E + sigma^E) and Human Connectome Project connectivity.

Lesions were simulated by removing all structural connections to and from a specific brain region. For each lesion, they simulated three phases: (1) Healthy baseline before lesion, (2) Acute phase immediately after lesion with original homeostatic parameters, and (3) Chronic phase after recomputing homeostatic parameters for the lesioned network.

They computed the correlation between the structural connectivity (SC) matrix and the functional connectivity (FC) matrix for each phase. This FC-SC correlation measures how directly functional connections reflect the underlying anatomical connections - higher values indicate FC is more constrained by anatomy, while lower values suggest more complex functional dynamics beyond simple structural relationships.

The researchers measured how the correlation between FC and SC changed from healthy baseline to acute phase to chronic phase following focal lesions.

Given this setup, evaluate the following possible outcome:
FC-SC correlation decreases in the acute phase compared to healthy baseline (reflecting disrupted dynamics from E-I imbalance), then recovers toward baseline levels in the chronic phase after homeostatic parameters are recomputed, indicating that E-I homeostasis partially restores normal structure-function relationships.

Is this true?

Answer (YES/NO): YES